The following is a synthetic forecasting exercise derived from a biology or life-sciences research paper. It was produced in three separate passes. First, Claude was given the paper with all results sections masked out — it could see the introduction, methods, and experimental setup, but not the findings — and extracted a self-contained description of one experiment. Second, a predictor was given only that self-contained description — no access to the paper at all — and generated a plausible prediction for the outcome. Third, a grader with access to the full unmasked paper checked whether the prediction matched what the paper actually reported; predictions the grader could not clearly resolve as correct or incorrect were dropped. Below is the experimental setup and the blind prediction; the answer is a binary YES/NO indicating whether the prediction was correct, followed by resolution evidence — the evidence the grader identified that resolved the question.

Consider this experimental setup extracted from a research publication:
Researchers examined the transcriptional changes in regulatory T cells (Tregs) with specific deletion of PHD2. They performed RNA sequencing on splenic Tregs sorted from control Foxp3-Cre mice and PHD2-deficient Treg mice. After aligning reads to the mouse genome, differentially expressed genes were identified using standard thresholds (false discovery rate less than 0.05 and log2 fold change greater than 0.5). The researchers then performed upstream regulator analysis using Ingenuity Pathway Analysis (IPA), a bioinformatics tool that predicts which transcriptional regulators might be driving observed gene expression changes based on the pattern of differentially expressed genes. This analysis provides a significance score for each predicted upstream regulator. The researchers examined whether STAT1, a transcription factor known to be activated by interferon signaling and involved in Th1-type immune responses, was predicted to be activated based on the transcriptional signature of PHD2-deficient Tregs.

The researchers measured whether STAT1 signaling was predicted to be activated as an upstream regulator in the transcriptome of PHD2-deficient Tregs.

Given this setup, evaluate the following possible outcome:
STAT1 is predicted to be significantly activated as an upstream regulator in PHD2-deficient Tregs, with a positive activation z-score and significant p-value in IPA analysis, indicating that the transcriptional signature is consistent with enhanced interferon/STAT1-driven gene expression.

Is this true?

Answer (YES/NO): NO